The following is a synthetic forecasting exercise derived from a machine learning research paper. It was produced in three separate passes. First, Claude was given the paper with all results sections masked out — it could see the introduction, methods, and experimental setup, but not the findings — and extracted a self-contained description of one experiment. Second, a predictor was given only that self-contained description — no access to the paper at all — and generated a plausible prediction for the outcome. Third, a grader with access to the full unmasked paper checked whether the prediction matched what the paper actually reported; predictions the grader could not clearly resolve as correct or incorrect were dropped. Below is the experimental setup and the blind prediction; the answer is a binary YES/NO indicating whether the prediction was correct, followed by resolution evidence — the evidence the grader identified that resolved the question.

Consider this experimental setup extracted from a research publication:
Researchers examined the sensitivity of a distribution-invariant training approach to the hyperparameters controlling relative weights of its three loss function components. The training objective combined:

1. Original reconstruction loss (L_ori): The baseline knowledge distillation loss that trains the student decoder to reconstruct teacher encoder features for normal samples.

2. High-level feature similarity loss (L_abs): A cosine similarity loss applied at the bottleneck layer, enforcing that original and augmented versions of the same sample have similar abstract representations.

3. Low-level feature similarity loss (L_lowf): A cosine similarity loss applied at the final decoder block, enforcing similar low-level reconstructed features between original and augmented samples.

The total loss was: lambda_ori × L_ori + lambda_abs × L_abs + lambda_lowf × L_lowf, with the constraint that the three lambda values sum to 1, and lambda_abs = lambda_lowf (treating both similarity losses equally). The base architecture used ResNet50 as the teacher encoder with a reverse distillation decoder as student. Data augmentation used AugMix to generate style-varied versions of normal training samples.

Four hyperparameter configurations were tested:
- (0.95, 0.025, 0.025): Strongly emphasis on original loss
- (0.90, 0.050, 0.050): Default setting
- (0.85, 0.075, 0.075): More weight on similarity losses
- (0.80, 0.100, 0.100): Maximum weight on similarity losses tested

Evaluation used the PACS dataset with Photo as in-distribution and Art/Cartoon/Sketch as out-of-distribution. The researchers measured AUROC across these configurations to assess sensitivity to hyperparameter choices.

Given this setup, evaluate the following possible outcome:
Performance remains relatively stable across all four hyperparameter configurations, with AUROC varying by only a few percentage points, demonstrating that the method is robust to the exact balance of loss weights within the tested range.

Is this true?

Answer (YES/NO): YES